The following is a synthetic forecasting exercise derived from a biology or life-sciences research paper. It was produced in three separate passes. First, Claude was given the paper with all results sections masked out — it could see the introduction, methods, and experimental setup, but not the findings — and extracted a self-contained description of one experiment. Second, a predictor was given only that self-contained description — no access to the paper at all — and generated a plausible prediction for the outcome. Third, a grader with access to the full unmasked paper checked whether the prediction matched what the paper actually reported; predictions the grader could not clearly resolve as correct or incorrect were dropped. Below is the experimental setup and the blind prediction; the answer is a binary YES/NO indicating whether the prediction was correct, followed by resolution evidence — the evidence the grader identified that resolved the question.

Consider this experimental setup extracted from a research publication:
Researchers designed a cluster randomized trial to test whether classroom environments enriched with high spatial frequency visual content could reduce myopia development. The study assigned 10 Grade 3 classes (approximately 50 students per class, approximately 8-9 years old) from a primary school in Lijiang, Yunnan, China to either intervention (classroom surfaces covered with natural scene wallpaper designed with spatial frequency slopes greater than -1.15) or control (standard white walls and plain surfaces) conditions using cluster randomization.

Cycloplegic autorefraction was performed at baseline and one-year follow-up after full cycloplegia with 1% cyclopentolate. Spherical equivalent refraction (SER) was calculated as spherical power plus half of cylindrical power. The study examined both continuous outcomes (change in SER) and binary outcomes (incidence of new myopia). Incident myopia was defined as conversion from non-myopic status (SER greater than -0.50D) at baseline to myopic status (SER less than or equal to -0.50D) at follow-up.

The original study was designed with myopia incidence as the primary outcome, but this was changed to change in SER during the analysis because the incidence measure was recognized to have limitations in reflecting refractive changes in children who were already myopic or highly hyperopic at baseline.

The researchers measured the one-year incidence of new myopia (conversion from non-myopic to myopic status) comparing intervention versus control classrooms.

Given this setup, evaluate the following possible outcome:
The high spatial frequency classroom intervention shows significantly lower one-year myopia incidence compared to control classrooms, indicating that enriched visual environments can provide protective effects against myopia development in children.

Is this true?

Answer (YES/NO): NO